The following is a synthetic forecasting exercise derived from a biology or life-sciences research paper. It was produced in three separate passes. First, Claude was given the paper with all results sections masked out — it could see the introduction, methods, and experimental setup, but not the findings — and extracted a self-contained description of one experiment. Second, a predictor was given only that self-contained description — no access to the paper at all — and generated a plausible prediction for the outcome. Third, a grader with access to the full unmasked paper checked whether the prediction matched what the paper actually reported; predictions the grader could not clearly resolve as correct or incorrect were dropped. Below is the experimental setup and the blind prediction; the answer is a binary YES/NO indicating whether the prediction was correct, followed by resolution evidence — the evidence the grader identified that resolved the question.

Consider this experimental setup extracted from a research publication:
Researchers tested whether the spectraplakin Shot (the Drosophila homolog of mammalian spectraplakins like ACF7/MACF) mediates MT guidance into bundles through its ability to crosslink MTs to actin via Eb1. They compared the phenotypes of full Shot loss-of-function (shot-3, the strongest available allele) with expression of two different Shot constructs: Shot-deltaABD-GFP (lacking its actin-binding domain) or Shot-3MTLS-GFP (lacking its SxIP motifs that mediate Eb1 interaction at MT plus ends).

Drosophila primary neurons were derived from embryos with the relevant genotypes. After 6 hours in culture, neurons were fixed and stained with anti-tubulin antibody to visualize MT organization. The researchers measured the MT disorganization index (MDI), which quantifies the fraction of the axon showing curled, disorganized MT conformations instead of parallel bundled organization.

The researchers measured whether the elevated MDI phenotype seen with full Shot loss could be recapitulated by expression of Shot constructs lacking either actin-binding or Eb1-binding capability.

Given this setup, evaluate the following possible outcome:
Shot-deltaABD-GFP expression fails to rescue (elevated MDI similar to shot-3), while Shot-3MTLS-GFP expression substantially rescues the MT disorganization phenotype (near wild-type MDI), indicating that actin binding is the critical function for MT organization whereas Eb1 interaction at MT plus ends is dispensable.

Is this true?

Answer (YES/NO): NO